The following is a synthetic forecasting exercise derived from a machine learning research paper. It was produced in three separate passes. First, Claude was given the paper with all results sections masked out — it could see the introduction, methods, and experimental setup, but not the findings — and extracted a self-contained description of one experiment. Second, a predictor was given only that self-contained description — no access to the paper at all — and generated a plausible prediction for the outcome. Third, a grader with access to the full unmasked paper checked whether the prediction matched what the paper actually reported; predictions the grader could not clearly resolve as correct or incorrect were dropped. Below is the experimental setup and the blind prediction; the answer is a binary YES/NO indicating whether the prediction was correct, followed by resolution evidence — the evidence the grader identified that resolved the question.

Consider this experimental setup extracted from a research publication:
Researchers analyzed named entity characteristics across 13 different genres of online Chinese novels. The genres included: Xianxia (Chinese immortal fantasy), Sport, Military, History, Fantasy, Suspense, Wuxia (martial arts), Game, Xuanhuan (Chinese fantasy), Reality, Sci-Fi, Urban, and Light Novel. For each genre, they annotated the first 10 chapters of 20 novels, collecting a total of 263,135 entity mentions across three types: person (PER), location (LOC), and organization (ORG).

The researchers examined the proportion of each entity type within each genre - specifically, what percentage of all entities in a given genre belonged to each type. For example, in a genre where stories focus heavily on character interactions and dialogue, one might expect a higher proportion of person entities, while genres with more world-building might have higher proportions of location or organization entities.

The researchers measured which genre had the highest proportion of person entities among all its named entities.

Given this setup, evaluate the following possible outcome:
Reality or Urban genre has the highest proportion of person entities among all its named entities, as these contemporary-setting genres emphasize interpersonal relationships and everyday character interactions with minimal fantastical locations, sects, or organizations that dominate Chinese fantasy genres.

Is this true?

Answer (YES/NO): NO